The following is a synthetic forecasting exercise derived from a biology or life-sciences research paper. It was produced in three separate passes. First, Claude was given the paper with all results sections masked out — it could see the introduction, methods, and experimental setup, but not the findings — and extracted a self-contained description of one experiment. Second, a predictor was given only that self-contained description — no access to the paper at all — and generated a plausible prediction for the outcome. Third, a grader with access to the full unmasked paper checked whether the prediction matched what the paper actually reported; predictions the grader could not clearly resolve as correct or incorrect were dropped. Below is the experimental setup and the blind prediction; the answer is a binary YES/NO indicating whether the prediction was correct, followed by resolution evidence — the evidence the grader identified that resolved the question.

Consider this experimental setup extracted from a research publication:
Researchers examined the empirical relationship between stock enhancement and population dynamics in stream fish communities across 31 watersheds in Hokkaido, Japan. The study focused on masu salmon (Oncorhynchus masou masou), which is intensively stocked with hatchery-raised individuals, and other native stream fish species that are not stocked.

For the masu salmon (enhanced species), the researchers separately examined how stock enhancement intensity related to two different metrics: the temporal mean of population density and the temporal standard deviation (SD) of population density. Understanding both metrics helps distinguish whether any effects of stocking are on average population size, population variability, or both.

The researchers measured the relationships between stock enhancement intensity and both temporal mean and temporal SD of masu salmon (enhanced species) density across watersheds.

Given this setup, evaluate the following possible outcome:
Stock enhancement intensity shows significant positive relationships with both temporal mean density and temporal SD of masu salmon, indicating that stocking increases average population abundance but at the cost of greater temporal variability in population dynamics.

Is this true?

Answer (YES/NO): NO